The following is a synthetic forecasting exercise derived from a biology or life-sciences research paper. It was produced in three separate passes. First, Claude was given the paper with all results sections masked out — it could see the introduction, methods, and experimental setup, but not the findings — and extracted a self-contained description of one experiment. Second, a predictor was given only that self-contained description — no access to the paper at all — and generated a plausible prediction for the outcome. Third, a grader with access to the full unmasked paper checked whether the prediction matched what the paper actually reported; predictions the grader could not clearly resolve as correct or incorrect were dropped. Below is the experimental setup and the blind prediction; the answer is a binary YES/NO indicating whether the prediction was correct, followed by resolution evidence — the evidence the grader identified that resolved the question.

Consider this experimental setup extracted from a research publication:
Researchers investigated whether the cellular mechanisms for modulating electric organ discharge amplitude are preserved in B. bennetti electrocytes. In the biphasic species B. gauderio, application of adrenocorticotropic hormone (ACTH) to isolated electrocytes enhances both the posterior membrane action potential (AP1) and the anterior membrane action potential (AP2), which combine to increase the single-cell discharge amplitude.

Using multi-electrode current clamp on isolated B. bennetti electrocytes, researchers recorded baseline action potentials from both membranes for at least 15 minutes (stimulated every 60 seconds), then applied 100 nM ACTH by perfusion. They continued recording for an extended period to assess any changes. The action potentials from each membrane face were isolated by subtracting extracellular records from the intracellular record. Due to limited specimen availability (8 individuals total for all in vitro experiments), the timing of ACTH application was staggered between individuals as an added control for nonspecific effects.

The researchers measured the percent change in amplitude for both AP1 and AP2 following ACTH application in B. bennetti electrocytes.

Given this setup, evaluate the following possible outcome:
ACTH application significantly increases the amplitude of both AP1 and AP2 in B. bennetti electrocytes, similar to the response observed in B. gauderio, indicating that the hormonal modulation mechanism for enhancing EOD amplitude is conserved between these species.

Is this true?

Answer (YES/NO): NO